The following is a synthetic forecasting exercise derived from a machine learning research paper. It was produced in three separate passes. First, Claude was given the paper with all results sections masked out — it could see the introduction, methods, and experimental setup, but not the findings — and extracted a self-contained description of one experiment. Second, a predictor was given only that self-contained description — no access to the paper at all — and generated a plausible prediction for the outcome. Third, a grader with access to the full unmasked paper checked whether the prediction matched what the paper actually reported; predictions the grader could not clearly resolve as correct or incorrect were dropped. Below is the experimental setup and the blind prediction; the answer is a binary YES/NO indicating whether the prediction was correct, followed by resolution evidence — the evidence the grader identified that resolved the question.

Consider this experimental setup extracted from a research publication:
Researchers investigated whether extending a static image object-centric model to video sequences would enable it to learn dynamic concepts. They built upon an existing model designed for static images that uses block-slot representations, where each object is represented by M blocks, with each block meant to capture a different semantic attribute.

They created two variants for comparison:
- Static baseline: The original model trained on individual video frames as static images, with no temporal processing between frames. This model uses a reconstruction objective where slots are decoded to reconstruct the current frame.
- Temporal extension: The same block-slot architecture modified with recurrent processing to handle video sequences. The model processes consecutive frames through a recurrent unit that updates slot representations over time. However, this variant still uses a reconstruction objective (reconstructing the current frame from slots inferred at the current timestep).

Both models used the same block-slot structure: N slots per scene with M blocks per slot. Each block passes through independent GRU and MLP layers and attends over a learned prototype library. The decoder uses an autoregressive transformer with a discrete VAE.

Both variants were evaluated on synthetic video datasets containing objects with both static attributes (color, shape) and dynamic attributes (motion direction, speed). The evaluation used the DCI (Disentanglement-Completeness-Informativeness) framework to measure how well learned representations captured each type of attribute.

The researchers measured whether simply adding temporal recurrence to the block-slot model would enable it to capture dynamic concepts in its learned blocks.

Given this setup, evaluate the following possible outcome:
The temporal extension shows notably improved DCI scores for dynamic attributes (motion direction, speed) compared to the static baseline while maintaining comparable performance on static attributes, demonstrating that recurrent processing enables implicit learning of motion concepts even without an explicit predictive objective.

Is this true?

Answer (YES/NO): NO